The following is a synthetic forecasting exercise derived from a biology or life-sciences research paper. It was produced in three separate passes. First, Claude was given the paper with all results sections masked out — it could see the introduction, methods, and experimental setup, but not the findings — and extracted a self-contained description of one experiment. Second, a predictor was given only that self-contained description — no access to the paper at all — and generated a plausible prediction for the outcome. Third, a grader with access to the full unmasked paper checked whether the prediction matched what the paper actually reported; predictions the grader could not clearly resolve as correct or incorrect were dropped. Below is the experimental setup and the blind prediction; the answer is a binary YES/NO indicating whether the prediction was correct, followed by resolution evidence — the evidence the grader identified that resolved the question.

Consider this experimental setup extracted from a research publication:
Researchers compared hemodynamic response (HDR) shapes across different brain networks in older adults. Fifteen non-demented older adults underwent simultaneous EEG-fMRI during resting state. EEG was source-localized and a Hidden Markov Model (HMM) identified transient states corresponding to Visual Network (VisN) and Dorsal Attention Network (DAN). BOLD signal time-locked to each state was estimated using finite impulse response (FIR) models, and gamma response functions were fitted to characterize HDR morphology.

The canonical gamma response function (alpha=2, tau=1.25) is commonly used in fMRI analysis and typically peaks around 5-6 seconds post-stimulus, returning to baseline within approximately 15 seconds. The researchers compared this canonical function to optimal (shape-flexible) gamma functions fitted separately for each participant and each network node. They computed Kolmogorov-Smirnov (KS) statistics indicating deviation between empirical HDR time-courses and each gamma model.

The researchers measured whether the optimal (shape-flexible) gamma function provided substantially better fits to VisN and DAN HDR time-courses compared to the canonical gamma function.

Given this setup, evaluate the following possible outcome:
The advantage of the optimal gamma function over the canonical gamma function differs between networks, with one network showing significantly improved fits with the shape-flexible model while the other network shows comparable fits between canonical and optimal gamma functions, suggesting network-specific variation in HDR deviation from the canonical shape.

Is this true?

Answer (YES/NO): NO